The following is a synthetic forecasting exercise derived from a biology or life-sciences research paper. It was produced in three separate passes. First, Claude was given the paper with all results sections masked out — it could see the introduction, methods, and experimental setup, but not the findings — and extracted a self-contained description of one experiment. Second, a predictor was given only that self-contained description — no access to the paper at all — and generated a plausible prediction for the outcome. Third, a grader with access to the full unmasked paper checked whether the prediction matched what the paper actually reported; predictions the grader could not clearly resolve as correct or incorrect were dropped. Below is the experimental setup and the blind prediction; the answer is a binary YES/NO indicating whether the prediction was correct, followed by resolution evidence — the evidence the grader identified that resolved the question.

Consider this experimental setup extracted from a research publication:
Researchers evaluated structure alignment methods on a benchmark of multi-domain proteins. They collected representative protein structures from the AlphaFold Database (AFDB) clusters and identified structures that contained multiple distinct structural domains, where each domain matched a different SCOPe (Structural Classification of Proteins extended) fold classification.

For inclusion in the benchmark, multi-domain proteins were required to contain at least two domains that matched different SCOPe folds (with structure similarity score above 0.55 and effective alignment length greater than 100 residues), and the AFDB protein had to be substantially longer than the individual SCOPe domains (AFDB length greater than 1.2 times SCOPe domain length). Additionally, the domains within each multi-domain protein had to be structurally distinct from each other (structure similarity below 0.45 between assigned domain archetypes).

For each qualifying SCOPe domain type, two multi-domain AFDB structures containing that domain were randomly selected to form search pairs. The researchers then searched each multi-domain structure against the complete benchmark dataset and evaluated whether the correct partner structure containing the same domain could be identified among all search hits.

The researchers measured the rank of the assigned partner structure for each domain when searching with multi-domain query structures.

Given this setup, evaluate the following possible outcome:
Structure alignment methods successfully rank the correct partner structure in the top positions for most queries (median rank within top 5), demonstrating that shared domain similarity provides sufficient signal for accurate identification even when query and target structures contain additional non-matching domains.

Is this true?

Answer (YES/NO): YES